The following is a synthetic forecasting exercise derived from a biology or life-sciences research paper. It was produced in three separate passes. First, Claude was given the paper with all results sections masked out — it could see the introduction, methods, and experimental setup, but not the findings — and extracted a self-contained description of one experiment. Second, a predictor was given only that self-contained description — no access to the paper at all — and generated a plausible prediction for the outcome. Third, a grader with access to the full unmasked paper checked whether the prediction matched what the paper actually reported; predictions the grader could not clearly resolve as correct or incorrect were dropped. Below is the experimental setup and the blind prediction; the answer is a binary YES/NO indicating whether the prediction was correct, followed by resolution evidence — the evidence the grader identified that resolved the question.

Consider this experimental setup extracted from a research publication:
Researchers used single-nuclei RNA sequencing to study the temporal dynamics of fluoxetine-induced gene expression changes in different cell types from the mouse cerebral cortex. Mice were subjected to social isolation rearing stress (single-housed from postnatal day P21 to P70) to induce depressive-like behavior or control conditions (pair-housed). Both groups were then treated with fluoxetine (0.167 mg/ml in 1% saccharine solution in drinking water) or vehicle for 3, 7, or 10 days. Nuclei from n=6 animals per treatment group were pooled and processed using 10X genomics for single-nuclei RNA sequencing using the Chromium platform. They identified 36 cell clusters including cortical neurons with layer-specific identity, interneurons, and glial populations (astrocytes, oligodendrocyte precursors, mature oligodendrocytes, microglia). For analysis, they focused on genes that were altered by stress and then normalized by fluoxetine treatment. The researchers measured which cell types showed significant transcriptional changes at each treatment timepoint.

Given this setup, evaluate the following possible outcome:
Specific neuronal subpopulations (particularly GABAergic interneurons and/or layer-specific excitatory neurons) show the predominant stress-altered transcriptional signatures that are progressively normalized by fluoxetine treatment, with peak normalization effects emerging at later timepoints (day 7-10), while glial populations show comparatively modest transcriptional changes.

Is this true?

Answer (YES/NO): NO